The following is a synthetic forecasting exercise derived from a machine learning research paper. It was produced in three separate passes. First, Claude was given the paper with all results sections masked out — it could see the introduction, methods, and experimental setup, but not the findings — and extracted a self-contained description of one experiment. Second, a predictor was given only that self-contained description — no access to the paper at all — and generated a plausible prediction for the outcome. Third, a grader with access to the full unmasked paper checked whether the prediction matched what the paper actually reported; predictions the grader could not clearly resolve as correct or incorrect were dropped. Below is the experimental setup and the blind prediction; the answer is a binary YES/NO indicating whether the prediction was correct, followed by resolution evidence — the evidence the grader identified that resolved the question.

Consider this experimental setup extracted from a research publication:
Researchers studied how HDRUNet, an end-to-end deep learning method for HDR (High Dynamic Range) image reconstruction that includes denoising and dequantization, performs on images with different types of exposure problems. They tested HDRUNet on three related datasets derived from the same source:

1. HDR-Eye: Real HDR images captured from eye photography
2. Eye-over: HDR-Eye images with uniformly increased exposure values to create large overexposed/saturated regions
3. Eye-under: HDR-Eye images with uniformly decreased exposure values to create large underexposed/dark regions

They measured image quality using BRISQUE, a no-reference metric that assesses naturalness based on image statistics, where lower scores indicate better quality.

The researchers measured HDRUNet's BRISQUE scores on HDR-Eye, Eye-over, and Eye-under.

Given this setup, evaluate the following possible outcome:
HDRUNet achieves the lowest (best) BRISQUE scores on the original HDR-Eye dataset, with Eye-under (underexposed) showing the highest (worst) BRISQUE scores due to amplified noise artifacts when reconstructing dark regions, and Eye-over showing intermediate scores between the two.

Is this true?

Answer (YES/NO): NO